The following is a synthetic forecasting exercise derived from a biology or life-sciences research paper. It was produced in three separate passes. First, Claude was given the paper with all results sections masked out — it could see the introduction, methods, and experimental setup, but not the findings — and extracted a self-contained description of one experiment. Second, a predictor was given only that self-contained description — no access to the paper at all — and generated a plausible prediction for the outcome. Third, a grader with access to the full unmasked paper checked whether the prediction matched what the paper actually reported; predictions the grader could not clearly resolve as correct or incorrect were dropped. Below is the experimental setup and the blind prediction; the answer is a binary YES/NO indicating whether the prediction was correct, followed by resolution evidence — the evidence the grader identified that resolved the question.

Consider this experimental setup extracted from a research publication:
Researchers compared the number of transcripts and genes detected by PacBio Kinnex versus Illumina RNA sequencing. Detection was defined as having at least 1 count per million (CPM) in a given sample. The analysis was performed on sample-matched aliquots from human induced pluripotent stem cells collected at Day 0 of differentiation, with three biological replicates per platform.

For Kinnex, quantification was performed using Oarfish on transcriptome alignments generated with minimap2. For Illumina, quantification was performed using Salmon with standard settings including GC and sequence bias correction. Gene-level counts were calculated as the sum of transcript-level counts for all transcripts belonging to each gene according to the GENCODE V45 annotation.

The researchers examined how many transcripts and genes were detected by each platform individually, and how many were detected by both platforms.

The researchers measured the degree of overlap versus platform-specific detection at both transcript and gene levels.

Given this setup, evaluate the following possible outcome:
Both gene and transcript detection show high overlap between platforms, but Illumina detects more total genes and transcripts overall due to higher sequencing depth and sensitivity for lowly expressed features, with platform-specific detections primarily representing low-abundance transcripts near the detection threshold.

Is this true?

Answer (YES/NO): NO